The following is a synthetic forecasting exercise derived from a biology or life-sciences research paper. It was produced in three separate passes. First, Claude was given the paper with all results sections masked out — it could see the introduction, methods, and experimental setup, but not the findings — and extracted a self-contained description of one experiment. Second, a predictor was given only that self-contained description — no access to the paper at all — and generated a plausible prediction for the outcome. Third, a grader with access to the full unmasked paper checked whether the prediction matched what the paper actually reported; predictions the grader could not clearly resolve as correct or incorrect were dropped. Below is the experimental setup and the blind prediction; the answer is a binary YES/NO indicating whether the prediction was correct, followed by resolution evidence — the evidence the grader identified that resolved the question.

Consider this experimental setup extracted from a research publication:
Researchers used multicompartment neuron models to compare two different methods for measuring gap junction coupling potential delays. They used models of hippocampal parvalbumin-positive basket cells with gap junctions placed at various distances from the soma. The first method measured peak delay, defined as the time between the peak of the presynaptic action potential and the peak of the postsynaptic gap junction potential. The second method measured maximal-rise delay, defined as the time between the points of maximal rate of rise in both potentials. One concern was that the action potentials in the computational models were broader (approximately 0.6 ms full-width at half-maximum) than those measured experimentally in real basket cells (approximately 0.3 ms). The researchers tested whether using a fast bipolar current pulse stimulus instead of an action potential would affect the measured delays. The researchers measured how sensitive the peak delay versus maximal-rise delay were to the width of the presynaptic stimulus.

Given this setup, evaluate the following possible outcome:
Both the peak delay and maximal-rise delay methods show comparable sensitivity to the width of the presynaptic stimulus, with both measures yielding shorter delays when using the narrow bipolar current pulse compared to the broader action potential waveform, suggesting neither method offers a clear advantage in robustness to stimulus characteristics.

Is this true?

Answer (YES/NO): NO